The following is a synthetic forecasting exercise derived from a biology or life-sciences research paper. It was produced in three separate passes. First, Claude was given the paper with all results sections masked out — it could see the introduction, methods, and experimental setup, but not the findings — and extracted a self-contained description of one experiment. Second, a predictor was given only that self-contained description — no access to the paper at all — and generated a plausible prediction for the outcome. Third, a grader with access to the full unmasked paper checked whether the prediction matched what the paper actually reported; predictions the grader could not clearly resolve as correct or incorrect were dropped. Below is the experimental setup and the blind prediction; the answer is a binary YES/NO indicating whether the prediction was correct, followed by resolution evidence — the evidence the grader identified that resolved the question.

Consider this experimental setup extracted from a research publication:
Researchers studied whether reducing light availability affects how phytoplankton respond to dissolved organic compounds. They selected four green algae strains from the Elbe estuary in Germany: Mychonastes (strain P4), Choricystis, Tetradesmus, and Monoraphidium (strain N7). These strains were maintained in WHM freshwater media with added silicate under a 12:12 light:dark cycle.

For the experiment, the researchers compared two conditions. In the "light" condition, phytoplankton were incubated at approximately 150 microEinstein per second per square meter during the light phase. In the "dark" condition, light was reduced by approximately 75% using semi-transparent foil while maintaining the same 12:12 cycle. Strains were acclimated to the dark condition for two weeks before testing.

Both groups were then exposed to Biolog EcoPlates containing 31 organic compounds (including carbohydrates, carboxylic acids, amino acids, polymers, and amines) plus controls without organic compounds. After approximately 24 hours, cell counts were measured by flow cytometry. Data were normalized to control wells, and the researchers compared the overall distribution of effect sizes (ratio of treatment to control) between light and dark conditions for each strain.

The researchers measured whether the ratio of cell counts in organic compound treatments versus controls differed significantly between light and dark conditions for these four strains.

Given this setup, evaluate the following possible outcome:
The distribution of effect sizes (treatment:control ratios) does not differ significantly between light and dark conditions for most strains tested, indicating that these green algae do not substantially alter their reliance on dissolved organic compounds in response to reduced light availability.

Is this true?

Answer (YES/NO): NO